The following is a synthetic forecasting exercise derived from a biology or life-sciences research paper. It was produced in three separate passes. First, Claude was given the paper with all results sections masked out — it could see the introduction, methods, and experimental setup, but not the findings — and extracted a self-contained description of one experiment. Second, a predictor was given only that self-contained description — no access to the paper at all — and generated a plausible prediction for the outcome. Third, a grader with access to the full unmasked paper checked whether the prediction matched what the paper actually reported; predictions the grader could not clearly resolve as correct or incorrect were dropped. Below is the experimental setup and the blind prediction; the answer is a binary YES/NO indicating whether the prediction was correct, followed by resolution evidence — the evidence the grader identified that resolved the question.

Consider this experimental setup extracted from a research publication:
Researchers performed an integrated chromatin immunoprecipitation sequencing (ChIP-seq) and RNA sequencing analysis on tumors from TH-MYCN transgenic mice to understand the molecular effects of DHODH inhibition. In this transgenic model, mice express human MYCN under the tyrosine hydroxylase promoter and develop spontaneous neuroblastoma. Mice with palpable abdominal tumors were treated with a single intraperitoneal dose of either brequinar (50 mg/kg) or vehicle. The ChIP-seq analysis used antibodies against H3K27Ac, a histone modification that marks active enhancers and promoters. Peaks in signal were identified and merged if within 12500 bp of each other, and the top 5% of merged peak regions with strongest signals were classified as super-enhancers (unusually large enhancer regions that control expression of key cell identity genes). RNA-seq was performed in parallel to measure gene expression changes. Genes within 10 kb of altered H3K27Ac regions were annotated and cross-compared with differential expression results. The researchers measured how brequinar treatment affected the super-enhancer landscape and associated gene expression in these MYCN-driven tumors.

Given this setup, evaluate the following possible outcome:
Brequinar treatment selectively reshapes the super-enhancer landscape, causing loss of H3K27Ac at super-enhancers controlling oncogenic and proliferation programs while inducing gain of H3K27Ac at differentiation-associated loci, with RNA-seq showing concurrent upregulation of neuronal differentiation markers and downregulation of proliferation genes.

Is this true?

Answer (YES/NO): NO